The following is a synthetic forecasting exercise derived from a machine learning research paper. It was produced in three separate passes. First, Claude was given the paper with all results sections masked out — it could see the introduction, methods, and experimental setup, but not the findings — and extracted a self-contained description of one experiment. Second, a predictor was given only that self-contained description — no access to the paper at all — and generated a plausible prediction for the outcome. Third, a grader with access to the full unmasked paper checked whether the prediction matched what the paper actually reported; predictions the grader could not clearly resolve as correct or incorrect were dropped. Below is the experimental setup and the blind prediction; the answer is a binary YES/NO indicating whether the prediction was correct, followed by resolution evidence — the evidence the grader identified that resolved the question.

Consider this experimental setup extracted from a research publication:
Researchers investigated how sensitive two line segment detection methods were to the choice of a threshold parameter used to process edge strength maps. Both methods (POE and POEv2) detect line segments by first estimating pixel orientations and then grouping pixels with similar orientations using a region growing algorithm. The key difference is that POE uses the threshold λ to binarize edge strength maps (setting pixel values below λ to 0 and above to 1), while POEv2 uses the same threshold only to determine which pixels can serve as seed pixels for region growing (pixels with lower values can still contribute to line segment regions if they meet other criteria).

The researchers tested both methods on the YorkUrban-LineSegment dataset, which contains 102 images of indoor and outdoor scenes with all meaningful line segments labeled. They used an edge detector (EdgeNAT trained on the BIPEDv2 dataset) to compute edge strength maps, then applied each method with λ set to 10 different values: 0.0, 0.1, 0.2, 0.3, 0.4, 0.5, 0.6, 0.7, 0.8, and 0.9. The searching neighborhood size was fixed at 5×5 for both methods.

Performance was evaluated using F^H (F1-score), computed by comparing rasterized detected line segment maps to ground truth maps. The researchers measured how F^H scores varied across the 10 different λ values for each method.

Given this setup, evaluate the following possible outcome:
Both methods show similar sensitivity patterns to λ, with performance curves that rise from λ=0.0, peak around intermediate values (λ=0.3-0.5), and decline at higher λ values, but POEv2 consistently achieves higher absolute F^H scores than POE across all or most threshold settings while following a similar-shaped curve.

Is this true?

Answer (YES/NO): NO